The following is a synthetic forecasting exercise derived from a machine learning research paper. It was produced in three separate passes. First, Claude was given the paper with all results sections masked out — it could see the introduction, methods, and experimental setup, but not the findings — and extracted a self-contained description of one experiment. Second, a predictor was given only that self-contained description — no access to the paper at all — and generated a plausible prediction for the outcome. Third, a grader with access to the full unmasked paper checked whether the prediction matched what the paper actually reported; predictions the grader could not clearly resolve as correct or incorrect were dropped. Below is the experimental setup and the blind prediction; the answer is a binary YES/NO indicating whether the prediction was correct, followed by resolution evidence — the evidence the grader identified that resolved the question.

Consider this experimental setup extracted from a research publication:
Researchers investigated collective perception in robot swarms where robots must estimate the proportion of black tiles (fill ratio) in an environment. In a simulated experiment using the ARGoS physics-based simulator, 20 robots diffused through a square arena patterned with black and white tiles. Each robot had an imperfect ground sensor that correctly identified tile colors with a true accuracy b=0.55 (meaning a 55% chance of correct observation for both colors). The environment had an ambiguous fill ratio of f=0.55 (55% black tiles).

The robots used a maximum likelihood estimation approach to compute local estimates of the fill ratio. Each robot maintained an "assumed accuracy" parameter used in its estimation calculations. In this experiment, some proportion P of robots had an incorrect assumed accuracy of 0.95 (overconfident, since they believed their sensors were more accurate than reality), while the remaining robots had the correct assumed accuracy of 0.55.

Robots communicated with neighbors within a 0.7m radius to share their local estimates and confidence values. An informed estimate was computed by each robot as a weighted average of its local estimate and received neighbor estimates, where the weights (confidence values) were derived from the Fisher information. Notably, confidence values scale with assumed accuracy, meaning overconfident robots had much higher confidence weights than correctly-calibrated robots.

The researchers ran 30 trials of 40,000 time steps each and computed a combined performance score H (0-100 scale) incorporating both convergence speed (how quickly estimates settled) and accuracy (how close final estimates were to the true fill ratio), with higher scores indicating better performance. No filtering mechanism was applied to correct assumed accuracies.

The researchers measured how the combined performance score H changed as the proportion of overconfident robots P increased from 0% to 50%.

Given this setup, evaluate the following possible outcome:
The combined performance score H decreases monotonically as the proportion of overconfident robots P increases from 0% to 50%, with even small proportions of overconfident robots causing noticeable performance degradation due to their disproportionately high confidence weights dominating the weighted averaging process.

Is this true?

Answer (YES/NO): NO